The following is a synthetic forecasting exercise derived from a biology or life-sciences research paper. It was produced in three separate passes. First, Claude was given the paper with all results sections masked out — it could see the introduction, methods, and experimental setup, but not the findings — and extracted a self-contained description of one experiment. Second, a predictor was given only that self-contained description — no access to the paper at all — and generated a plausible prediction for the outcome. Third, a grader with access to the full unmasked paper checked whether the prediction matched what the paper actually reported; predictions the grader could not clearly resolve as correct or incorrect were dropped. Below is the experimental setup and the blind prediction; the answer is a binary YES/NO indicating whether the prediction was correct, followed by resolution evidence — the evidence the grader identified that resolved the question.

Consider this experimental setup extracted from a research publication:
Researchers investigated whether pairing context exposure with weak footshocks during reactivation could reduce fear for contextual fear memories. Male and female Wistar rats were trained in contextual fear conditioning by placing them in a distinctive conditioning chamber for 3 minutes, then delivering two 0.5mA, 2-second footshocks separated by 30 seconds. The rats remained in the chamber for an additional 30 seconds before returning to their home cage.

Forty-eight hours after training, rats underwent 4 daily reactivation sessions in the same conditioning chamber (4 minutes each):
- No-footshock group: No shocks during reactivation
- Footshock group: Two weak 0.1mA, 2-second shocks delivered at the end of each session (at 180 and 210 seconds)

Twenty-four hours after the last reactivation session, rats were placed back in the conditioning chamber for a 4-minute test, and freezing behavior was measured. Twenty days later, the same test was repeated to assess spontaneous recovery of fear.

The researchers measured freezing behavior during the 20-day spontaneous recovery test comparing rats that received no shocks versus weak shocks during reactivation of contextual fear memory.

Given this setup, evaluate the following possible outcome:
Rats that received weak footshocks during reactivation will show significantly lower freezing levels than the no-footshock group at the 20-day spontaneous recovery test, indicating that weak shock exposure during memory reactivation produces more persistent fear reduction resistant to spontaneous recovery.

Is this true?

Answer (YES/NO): YES